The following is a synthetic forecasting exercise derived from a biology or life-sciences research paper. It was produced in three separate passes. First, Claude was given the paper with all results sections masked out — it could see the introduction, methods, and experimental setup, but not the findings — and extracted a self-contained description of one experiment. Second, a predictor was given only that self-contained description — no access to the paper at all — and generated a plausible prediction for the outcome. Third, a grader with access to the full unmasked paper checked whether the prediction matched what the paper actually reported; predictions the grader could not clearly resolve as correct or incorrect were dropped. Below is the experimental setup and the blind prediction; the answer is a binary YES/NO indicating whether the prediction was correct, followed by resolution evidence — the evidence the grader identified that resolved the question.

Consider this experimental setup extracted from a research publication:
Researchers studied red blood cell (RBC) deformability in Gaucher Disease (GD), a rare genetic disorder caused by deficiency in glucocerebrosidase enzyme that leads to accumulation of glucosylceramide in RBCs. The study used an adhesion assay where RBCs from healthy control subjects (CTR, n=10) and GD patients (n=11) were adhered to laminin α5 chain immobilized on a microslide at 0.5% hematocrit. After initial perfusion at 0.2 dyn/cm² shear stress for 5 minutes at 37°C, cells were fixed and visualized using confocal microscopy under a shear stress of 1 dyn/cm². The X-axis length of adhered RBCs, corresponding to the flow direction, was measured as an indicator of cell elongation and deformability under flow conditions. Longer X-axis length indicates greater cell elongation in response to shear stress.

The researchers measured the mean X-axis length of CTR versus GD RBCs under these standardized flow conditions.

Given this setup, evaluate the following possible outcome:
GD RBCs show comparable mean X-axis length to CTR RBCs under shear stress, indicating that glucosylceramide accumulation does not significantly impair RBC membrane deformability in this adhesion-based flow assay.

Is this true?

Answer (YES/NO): NO